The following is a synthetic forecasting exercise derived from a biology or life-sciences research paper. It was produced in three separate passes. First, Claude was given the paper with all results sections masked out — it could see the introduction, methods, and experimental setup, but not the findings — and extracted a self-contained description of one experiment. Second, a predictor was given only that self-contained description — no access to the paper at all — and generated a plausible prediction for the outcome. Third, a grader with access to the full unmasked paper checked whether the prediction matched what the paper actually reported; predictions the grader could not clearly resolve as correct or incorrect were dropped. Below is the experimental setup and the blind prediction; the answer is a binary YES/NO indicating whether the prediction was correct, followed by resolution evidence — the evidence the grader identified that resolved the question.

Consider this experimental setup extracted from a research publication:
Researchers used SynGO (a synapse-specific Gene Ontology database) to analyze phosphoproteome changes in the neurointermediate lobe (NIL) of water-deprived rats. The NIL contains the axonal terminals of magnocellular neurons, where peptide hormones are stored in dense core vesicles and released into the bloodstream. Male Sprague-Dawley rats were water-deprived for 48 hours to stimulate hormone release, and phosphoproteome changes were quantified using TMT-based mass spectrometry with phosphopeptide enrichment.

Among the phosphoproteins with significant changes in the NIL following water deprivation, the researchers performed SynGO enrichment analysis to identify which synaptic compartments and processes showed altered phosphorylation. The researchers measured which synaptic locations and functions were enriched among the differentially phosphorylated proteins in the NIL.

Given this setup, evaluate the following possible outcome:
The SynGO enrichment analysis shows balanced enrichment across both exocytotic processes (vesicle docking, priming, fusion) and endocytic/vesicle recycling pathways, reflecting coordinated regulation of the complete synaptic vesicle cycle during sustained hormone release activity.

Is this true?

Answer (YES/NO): NO